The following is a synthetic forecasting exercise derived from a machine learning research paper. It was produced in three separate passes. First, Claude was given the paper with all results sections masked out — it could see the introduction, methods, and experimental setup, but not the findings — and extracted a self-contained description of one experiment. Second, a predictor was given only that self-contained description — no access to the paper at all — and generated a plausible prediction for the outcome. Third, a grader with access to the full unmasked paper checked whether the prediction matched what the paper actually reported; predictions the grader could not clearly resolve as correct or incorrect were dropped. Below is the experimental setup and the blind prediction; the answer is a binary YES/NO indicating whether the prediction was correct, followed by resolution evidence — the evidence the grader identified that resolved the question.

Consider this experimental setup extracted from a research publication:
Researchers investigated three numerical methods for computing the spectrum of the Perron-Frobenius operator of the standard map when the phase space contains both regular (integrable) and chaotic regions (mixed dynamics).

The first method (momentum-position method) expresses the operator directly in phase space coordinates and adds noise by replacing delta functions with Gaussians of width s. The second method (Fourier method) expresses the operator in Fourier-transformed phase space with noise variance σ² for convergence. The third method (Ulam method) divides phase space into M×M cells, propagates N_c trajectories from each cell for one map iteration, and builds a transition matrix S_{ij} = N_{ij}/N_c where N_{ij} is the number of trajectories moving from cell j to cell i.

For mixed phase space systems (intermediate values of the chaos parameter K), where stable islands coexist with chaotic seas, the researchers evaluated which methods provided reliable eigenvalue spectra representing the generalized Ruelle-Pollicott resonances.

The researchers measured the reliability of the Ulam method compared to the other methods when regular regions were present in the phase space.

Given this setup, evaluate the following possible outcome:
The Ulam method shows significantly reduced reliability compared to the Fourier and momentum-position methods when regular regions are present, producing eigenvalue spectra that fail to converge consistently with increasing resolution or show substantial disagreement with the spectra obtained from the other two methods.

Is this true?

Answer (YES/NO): YES